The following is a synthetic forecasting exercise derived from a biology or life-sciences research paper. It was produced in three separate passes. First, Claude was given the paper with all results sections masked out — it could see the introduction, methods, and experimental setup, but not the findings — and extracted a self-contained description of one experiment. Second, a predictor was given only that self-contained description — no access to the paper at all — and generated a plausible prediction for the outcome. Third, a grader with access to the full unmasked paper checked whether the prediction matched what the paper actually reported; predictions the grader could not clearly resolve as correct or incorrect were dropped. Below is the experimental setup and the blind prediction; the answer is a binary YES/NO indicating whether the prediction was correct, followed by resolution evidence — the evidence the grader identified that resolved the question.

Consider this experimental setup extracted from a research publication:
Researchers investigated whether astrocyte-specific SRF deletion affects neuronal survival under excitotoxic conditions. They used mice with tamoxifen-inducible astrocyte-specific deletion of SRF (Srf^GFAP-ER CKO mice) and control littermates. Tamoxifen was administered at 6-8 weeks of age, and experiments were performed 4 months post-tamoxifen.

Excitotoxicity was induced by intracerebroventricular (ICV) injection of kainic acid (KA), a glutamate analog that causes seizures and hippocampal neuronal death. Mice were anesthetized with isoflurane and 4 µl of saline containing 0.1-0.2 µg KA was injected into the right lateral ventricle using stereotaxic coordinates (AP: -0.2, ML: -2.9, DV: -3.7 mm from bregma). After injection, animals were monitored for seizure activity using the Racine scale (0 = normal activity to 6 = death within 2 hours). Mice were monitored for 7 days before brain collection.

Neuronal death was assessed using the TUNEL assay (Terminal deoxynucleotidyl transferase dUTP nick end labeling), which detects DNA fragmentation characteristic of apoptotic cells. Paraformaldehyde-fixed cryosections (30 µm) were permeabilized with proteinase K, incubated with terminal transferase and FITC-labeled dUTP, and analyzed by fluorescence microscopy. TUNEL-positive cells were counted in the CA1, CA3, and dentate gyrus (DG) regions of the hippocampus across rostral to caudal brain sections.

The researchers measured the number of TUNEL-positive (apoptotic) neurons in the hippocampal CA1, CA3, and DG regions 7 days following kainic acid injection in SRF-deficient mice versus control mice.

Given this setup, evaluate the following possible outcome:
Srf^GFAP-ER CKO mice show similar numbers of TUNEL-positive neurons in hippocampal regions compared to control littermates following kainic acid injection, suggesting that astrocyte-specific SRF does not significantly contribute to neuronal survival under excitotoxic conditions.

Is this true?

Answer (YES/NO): NO